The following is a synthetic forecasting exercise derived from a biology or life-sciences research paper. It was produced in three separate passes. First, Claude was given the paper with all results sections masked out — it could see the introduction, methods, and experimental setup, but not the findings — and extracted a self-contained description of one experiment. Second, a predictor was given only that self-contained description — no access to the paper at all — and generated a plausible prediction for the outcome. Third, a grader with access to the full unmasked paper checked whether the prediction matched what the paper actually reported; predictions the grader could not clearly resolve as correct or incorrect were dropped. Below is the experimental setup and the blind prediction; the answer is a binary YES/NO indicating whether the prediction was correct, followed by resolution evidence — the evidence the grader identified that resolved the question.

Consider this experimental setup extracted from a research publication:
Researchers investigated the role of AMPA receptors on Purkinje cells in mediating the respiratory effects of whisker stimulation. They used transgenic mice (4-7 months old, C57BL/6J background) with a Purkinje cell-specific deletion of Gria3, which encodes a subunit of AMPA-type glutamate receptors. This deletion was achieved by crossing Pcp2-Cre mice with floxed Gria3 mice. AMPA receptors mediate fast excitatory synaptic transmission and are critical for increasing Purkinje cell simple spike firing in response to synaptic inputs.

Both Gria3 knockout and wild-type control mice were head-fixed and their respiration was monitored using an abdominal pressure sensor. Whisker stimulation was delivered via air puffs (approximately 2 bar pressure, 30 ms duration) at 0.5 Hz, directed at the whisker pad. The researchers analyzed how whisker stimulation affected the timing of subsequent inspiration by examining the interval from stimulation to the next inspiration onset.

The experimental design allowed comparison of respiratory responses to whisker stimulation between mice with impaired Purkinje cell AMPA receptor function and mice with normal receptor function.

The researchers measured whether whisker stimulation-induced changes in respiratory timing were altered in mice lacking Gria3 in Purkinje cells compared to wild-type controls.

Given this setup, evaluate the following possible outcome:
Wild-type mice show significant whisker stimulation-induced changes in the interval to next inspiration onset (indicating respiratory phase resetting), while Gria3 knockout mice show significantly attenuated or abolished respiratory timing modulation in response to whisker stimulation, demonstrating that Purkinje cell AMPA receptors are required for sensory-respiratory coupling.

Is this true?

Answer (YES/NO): YES